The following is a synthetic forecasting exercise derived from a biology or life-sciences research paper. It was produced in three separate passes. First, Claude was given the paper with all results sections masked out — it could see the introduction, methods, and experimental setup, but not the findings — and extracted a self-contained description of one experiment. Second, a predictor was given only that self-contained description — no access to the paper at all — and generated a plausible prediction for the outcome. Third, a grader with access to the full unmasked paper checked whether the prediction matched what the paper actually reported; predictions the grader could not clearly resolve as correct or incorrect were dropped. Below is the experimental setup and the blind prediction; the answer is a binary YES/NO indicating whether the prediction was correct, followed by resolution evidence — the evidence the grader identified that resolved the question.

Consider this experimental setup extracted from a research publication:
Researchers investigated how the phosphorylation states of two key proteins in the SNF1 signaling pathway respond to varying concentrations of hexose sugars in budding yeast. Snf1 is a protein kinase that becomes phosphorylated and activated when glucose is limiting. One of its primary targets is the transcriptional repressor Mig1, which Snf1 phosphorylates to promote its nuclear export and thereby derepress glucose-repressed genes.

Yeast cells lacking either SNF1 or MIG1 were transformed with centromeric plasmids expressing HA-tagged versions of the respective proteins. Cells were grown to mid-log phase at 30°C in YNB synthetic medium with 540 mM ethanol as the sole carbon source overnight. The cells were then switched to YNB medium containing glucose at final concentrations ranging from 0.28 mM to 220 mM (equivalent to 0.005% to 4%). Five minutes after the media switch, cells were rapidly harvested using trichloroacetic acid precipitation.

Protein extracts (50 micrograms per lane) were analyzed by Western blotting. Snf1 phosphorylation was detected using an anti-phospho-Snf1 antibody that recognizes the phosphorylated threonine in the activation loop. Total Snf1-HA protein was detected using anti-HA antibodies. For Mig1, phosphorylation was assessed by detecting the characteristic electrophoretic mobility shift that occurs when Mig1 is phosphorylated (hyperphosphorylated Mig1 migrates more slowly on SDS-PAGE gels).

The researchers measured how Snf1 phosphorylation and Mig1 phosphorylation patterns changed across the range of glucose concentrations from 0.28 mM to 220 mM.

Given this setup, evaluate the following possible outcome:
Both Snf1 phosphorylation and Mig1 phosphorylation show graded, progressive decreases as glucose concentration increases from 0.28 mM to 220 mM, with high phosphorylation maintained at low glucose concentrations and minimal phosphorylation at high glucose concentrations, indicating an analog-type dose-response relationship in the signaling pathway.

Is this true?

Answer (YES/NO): NO